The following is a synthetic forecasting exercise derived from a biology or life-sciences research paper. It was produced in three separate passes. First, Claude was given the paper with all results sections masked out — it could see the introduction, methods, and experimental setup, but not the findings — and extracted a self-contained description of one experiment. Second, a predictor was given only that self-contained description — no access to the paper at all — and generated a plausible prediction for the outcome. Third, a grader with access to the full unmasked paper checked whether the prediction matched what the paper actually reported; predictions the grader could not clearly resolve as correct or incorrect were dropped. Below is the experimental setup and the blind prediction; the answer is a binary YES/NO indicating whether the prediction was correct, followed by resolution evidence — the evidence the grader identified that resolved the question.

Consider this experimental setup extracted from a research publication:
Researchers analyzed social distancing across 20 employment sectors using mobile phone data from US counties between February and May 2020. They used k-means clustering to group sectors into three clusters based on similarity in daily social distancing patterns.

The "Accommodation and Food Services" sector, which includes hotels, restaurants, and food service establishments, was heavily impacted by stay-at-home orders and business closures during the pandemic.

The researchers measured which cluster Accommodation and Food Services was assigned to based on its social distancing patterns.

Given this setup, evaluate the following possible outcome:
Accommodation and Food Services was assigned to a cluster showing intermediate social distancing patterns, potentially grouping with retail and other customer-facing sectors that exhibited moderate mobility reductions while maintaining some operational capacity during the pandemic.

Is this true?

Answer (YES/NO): YES